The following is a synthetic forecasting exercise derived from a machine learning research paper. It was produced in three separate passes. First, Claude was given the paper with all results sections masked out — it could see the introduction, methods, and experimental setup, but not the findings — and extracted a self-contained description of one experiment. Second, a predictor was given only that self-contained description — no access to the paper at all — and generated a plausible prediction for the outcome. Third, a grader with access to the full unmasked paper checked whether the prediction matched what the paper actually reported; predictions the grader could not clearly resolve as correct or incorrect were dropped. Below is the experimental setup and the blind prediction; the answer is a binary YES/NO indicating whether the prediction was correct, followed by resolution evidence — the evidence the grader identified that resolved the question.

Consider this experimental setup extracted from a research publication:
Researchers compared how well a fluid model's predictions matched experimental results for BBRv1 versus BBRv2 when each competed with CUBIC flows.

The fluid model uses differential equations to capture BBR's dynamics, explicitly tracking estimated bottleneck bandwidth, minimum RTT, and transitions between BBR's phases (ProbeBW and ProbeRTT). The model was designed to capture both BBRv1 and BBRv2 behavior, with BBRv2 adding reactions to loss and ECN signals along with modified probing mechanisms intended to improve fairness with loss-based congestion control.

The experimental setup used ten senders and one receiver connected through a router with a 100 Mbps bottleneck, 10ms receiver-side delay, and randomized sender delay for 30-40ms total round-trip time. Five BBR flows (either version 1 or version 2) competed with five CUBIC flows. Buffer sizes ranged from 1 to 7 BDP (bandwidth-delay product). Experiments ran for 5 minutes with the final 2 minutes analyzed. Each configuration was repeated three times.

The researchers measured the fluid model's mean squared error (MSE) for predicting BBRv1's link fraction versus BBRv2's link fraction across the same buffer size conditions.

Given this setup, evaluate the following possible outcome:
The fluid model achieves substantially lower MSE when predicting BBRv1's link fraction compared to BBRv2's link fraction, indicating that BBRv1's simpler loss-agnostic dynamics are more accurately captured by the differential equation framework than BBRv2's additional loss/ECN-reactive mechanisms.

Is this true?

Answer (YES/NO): NO